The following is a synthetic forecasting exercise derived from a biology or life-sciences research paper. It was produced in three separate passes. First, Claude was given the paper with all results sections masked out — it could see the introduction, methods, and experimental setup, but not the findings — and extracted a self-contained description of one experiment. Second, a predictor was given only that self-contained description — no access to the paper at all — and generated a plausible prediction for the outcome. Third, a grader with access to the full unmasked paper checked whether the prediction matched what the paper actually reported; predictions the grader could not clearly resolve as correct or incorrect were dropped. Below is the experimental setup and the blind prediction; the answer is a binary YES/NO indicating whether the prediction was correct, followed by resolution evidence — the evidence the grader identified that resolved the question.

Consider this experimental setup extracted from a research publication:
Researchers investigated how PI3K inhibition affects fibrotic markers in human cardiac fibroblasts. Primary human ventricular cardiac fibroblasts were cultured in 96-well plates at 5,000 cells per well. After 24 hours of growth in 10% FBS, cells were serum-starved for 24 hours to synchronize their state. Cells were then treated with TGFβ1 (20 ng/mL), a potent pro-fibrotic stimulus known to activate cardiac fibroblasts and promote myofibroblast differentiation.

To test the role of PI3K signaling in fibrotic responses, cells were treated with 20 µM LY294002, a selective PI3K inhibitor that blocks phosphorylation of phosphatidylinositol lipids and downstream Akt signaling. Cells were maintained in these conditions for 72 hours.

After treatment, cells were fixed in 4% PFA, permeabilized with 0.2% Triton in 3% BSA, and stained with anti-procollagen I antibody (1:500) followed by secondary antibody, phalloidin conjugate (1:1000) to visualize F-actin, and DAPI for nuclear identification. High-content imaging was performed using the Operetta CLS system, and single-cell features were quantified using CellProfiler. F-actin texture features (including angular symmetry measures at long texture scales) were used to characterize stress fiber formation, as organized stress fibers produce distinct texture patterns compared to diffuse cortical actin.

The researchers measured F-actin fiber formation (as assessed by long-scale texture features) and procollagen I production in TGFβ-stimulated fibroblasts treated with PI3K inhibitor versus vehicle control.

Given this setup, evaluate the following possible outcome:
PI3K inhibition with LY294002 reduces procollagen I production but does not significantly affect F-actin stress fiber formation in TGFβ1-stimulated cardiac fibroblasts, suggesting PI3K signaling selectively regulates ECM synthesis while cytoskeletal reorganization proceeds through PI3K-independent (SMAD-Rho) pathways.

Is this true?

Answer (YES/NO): NO